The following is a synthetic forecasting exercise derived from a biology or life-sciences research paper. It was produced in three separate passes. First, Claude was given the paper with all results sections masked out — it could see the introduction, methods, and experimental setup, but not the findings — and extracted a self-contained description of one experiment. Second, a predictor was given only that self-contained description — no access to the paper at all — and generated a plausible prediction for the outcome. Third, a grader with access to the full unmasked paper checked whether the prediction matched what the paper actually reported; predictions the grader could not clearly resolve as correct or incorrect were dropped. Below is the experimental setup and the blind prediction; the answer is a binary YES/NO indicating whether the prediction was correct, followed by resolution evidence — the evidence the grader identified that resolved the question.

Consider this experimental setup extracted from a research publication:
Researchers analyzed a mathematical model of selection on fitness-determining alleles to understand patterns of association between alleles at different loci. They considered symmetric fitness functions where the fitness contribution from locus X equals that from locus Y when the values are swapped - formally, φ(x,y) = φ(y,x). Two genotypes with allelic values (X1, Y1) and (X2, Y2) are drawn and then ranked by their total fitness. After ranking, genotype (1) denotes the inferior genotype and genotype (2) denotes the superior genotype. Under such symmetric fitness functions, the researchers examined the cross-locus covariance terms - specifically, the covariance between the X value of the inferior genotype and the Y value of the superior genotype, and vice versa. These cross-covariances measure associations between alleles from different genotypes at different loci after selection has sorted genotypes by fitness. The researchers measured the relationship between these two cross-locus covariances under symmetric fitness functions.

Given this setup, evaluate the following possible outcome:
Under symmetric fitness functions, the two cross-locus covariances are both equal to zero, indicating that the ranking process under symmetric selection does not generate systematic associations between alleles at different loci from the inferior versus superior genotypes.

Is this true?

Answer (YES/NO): NO